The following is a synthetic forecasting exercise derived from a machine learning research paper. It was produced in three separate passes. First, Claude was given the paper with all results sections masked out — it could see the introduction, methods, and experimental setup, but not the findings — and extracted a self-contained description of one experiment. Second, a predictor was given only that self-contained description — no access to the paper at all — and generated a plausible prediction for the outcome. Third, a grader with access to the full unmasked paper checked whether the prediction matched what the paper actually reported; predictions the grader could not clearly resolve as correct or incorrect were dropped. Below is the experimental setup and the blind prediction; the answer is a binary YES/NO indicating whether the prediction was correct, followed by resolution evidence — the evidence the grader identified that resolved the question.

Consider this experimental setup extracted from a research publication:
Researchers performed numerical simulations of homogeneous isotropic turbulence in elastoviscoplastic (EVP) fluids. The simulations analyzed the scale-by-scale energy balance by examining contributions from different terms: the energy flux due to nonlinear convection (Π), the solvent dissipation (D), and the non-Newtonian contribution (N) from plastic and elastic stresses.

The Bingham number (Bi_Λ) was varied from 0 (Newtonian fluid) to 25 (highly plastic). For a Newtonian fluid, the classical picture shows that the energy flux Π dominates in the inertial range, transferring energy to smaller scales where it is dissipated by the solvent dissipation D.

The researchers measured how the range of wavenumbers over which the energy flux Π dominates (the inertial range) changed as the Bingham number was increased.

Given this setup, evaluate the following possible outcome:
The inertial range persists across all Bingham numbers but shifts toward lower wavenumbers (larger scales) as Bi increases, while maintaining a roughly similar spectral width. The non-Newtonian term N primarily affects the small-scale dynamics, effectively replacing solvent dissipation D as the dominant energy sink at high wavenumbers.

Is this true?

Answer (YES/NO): NO